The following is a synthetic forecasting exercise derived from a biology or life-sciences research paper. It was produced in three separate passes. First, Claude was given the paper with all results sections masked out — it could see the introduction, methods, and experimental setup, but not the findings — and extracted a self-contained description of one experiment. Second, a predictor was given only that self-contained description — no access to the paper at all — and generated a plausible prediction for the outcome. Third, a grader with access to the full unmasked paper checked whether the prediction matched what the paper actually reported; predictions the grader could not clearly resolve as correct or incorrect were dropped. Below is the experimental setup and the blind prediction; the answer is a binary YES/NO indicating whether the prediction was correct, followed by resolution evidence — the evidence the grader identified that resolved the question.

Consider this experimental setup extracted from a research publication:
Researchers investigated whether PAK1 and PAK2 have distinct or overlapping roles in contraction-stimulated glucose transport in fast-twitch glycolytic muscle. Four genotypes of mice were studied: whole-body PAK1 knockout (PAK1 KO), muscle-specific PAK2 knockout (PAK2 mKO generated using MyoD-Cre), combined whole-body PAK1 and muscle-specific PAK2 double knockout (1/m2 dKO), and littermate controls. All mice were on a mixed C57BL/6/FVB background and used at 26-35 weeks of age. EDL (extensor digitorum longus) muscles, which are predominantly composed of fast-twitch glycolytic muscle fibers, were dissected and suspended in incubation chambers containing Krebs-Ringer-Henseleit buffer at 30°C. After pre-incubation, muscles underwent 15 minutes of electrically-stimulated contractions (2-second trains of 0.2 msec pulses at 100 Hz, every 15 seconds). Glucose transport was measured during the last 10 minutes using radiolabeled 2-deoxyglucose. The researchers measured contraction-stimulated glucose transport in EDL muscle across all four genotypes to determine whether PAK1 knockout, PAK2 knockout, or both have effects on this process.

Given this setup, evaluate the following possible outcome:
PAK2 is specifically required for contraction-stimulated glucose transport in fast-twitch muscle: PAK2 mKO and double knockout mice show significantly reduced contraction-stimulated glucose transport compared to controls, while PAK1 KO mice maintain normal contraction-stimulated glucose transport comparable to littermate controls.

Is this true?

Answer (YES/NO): YES